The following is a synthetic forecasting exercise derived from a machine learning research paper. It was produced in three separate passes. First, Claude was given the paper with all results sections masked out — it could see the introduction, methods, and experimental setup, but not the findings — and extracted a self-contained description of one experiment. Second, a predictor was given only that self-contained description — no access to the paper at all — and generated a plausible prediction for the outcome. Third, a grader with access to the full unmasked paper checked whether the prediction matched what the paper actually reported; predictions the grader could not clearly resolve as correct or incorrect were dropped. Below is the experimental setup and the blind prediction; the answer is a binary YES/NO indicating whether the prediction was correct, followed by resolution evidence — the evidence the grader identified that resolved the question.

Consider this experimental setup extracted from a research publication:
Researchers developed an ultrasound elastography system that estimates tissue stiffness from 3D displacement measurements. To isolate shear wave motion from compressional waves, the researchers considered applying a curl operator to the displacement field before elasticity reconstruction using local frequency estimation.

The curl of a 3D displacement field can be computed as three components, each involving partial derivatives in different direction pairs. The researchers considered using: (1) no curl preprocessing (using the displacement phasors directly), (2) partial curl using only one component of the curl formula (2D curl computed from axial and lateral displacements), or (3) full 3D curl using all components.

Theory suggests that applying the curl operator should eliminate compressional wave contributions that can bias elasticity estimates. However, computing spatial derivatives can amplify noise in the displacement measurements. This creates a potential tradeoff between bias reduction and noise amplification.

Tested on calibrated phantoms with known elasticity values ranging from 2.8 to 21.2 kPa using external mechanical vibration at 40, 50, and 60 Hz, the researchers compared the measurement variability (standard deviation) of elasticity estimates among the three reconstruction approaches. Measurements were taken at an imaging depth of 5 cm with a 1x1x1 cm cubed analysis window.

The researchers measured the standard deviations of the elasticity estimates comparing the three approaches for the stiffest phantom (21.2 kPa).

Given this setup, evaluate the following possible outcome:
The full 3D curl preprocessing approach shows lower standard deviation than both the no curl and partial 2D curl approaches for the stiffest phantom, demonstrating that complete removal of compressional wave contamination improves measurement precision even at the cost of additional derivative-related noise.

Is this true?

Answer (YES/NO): YES